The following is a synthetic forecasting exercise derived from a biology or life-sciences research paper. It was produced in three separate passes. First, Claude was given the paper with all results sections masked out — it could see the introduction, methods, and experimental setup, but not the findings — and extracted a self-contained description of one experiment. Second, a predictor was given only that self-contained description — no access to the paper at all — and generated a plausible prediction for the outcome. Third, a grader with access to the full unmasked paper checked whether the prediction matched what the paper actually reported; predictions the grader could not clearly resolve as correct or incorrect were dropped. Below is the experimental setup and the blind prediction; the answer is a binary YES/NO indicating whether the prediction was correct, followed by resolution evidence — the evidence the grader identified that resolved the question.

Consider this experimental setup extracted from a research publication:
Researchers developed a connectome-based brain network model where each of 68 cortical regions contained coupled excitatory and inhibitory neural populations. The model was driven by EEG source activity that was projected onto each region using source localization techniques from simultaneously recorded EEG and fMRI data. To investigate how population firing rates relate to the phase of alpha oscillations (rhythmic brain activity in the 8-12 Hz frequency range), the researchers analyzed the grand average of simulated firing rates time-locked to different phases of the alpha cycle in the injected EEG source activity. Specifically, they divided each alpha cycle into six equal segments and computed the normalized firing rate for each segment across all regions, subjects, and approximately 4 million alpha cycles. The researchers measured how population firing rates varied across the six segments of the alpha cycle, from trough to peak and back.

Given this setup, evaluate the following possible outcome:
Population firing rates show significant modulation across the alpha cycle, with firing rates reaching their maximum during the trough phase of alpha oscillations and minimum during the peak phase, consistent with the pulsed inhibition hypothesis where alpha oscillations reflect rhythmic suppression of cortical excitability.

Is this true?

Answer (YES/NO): YES